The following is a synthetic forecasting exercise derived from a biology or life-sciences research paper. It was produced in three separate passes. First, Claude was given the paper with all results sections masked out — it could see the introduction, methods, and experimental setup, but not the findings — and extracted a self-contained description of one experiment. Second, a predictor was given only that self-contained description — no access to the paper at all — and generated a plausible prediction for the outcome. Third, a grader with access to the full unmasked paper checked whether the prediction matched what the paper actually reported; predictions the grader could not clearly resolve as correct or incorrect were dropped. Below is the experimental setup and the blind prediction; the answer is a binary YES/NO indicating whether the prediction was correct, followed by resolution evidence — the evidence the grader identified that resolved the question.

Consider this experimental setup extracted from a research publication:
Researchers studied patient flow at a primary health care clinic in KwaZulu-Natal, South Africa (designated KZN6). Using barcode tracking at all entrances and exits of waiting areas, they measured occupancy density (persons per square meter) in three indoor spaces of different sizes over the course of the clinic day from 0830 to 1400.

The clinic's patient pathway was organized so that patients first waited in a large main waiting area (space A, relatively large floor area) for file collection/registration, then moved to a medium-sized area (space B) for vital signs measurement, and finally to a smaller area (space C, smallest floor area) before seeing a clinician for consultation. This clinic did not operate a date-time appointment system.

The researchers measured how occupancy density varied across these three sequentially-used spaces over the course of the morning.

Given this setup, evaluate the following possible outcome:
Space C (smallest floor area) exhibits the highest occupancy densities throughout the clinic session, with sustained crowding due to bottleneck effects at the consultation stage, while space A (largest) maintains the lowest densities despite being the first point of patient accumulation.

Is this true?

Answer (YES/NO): NO